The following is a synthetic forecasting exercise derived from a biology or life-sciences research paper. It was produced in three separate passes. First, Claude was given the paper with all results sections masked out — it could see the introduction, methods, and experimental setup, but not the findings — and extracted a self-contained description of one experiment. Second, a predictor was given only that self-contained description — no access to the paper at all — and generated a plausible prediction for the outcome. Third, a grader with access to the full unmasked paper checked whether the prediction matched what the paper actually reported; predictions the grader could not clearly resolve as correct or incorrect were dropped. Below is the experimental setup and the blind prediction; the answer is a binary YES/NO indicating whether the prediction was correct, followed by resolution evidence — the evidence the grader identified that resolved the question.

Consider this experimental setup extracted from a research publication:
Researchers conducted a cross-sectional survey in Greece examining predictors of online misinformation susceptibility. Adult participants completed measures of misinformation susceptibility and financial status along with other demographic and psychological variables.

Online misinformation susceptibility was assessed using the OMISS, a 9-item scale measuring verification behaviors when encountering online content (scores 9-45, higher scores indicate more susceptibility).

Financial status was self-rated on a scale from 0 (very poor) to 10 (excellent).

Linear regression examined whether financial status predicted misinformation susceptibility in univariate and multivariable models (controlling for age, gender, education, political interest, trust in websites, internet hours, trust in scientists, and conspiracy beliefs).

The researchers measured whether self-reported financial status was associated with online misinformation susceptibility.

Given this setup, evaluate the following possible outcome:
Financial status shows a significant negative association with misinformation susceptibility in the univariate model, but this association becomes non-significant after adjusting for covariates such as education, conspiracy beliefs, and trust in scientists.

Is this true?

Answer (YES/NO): NO